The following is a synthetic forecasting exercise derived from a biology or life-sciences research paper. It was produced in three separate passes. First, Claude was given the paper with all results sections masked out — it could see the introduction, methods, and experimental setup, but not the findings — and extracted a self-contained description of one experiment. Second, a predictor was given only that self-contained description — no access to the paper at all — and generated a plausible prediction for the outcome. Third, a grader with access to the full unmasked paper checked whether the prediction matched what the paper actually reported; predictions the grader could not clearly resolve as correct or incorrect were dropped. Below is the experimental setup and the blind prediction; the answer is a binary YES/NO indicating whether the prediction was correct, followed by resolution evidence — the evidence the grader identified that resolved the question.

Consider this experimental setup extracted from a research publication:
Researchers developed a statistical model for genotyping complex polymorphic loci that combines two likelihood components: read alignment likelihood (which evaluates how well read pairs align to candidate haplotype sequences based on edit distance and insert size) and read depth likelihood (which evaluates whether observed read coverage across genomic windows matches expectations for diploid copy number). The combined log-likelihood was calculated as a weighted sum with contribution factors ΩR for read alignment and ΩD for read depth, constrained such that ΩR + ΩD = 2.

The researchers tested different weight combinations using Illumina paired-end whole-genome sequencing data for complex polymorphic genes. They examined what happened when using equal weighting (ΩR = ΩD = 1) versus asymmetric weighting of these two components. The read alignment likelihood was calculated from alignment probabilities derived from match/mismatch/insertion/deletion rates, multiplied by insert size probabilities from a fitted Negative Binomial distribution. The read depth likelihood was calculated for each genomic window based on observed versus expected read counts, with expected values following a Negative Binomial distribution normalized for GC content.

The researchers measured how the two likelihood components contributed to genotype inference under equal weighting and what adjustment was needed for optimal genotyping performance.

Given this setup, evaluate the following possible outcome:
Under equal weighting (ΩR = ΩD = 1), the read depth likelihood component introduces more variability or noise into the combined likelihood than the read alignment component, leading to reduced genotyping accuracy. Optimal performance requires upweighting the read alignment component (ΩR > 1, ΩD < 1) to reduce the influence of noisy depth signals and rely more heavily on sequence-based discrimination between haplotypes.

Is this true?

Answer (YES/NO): NO